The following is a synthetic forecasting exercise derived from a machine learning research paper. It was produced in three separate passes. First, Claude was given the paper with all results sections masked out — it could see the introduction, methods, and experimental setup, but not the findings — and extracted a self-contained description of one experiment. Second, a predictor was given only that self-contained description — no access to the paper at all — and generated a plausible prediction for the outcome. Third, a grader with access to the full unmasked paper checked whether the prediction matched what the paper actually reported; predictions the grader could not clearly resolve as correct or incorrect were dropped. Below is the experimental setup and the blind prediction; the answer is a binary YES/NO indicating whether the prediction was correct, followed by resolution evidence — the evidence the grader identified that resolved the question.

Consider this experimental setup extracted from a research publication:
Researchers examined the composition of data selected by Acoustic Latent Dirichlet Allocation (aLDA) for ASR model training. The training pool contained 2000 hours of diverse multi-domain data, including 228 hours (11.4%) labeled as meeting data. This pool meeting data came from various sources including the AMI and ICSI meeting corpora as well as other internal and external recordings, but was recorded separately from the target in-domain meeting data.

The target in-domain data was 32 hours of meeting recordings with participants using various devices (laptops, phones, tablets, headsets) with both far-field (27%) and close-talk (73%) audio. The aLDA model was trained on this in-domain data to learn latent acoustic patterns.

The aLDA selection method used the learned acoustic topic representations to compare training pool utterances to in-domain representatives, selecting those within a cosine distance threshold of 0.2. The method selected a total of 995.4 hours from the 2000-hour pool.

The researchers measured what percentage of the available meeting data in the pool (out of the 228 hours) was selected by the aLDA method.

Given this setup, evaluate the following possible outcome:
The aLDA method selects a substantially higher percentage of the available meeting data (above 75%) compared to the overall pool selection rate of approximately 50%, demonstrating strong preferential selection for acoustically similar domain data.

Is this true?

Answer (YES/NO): YES